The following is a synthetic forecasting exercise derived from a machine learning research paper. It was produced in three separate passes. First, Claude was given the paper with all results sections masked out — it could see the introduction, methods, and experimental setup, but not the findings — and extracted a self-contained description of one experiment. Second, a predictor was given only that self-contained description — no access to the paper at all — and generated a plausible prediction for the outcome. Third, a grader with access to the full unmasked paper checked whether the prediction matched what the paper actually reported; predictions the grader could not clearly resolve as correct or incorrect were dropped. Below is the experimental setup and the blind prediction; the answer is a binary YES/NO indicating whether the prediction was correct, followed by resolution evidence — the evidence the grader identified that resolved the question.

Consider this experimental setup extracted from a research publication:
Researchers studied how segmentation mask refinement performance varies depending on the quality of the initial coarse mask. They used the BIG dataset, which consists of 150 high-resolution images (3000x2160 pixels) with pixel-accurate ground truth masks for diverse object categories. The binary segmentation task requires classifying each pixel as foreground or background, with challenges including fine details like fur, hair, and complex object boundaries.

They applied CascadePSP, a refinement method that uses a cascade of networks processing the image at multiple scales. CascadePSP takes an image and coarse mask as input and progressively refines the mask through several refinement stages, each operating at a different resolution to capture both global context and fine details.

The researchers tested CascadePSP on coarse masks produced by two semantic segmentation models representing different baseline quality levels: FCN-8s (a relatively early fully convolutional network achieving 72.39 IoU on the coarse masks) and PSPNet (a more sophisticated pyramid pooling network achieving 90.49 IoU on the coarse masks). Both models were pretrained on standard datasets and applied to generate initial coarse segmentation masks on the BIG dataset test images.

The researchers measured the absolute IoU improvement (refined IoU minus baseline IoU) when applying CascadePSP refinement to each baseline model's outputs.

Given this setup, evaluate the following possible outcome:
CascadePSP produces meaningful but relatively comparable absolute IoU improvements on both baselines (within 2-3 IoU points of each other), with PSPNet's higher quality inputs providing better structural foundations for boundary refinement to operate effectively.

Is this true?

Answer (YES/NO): YES